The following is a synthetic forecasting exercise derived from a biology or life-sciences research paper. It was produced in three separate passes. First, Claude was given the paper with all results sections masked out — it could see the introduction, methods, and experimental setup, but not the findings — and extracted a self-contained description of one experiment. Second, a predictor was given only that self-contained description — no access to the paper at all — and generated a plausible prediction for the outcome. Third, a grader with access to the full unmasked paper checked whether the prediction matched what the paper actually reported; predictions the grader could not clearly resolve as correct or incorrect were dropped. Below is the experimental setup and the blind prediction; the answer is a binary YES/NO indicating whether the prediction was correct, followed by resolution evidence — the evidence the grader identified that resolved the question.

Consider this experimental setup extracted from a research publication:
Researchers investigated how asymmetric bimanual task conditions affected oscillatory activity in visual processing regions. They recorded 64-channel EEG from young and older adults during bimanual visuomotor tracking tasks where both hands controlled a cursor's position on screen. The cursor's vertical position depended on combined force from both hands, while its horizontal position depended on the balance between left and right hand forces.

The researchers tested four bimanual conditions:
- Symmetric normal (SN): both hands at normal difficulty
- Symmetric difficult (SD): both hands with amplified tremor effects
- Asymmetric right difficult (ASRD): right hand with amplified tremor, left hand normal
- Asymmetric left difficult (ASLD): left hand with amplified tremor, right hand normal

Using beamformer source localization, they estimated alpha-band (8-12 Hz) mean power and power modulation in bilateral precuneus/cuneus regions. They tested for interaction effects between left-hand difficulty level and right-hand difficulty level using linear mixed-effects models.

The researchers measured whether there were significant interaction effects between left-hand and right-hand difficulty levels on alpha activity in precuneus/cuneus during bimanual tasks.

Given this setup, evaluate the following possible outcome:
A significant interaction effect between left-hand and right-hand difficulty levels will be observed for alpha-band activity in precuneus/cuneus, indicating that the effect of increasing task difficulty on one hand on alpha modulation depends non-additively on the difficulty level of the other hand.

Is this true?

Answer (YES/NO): YES